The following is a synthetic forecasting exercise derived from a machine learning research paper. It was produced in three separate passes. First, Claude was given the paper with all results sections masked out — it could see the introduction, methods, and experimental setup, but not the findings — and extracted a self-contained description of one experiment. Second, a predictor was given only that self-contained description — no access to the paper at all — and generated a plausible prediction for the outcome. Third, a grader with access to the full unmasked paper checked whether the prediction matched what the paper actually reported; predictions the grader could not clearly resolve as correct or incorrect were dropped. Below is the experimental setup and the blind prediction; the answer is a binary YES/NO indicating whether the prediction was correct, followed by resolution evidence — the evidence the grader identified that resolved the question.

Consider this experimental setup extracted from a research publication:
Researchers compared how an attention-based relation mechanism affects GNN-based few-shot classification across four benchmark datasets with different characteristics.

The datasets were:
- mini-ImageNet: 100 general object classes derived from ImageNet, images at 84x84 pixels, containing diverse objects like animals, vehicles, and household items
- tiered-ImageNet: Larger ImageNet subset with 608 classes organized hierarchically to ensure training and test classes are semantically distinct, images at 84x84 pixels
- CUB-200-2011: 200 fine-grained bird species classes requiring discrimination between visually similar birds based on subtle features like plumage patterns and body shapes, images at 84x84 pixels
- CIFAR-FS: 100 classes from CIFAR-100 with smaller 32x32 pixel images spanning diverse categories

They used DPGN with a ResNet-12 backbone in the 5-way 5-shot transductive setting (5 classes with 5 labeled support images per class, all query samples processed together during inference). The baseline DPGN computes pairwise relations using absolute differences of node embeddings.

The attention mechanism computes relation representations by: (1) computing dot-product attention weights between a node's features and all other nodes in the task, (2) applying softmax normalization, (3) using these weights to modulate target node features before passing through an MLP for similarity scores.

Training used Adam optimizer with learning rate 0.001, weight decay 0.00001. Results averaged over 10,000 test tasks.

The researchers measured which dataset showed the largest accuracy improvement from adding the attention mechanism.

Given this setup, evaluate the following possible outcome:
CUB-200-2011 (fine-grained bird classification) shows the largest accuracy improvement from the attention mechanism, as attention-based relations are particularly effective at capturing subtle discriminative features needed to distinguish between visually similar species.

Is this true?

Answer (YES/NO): YES